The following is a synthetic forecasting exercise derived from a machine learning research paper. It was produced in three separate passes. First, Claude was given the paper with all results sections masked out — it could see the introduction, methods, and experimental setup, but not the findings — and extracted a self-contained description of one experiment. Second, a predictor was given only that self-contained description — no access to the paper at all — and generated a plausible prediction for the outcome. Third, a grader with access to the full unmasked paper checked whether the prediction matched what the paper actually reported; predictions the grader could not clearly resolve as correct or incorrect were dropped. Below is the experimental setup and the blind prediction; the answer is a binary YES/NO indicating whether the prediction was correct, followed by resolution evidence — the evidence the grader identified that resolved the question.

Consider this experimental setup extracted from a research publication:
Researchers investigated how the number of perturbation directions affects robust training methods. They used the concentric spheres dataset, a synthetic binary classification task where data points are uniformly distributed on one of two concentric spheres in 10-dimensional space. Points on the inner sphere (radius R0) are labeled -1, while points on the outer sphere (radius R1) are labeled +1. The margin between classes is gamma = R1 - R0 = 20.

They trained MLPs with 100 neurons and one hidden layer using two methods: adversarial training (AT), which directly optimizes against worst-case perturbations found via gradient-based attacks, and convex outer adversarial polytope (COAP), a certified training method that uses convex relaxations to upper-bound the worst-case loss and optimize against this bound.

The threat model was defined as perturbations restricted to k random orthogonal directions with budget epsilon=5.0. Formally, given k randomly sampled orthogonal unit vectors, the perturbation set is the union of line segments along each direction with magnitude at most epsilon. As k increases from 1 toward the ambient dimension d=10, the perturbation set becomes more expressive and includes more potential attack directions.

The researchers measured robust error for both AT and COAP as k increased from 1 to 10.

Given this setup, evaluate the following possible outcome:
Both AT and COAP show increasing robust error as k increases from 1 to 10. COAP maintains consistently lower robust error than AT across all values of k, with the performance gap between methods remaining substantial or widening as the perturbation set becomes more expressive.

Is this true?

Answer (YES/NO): NO